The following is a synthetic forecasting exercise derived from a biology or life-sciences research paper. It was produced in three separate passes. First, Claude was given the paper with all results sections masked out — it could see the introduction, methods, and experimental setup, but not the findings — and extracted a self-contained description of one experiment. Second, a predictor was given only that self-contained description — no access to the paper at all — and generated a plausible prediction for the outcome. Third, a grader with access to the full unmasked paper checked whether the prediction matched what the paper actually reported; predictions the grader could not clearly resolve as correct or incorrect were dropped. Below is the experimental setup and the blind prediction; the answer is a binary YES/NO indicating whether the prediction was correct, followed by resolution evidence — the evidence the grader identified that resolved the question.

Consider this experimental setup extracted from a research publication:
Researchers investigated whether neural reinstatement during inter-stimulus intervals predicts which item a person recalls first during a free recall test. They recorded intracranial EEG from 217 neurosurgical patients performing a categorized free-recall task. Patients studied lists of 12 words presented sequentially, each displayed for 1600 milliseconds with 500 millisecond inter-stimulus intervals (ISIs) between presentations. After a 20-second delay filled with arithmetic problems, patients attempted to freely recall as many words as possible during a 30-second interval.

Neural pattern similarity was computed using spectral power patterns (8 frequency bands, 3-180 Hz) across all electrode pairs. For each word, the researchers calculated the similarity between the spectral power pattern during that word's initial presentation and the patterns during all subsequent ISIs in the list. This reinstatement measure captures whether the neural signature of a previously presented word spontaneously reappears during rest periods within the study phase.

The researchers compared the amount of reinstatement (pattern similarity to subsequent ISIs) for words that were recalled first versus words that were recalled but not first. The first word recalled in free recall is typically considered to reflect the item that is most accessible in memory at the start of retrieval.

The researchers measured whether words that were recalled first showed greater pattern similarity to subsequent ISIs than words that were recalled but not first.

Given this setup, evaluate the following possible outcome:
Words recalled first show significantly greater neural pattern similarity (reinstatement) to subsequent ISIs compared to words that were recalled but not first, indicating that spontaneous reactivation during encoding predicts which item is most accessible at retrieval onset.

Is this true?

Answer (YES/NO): NO